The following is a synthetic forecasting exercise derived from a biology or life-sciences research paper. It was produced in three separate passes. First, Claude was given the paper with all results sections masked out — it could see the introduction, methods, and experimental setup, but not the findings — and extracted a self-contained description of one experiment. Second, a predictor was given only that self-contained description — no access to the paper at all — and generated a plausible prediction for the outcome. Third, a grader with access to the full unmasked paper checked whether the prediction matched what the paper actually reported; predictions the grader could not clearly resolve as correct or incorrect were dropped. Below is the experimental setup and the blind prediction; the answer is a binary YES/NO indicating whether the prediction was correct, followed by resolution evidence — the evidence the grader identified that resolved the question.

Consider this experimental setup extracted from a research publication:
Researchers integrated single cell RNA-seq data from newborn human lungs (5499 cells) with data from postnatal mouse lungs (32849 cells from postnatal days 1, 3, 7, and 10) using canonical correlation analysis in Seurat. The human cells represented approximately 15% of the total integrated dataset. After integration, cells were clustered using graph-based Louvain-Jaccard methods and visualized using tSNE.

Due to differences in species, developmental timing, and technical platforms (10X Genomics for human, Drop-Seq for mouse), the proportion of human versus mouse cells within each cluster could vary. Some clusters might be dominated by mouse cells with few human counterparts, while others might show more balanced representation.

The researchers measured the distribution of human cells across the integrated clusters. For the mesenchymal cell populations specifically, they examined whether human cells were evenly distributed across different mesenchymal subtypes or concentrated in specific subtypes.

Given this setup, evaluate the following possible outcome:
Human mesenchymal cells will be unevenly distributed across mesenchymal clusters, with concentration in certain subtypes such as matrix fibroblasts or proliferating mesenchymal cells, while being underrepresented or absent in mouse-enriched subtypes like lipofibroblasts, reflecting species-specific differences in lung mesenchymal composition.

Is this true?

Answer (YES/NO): NO